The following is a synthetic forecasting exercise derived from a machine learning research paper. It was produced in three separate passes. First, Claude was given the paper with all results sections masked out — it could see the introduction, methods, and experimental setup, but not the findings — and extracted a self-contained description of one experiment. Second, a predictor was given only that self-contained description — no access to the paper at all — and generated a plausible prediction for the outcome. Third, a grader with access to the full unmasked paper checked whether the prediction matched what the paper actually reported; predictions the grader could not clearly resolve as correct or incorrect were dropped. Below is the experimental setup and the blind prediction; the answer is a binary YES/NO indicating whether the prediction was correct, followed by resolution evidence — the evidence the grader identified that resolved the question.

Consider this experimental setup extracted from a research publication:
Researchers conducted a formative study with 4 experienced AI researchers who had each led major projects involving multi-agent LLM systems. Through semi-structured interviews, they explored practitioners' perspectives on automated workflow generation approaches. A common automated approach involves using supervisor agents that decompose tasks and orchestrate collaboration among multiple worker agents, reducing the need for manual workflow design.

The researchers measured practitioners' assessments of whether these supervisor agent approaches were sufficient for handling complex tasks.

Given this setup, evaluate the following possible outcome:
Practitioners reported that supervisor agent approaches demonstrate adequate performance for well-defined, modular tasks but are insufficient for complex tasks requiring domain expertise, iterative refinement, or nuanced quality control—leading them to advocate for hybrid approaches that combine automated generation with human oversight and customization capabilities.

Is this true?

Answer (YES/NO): NO